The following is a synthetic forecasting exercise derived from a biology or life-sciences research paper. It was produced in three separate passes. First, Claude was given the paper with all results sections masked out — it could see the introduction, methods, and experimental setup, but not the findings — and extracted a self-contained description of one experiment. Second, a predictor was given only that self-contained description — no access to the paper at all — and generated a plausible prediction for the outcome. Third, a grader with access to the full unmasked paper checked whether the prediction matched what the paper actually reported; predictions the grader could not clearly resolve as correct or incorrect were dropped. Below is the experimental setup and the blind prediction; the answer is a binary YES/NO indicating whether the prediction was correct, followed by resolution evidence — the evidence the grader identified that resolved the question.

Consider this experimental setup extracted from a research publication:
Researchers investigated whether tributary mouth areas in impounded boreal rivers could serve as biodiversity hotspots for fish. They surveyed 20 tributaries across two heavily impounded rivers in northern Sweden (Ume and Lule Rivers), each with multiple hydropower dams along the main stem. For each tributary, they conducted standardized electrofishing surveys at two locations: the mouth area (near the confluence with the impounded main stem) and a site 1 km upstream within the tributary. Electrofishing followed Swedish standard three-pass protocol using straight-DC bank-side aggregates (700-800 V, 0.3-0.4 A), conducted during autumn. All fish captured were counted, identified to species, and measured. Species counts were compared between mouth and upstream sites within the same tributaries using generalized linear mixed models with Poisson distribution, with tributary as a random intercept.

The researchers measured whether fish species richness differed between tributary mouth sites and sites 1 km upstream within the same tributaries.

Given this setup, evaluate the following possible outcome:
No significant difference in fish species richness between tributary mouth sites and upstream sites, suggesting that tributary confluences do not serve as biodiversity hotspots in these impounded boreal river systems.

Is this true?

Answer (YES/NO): YES